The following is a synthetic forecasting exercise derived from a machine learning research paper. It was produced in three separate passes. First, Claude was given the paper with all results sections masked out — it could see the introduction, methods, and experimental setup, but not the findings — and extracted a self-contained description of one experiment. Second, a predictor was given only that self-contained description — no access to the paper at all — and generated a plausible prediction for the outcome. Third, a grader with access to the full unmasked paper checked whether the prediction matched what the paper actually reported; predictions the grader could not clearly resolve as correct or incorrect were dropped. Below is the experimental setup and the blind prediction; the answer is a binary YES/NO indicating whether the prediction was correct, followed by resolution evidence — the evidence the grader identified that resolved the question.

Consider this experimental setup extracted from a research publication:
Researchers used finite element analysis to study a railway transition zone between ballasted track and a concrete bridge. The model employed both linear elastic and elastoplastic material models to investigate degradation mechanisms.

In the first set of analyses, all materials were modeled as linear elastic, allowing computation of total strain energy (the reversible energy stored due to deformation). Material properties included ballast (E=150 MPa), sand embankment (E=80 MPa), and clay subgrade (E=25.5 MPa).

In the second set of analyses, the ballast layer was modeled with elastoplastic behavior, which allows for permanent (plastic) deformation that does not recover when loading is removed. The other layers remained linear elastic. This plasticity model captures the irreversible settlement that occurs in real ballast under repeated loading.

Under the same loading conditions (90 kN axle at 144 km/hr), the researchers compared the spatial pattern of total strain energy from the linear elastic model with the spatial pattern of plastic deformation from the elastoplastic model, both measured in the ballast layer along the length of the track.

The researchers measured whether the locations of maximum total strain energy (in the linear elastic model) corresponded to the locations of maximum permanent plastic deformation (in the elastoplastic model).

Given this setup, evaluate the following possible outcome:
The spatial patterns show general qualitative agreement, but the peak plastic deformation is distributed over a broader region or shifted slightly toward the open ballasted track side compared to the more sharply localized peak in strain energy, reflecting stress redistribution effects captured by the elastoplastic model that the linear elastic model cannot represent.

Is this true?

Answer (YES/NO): NO